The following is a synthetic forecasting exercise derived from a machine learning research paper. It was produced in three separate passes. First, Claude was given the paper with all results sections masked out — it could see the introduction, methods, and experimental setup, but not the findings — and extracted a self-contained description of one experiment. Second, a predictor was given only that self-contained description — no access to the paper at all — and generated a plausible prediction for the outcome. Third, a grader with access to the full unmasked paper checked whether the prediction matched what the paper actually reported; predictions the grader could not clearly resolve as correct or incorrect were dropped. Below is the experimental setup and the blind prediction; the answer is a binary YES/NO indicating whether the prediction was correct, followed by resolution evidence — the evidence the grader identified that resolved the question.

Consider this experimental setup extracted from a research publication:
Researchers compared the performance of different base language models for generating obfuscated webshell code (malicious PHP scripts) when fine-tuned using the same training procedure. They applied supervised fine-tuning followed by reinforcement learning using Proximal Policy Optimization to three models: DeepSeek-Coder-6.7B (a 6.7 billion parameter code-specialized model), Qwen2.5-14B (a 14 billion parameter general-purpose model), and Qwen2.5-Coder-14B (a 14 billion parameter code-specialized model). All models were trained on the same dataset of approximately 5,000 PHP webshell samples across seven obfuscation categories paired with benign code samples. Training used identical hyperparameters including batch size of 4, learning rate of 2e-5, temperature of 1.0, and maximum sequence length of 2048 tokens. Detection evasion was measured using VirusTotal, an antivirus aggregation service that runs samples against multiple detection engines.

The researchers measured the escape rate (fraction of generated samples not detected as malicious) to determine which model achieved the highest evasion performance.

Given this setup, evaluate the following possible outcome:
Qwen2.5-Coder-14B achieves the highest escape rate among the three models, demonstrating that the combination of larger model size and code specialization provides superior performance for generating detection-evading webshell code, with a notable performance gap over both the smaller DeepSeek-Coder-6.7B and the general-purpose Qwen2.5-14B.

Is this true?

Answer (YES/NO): YES